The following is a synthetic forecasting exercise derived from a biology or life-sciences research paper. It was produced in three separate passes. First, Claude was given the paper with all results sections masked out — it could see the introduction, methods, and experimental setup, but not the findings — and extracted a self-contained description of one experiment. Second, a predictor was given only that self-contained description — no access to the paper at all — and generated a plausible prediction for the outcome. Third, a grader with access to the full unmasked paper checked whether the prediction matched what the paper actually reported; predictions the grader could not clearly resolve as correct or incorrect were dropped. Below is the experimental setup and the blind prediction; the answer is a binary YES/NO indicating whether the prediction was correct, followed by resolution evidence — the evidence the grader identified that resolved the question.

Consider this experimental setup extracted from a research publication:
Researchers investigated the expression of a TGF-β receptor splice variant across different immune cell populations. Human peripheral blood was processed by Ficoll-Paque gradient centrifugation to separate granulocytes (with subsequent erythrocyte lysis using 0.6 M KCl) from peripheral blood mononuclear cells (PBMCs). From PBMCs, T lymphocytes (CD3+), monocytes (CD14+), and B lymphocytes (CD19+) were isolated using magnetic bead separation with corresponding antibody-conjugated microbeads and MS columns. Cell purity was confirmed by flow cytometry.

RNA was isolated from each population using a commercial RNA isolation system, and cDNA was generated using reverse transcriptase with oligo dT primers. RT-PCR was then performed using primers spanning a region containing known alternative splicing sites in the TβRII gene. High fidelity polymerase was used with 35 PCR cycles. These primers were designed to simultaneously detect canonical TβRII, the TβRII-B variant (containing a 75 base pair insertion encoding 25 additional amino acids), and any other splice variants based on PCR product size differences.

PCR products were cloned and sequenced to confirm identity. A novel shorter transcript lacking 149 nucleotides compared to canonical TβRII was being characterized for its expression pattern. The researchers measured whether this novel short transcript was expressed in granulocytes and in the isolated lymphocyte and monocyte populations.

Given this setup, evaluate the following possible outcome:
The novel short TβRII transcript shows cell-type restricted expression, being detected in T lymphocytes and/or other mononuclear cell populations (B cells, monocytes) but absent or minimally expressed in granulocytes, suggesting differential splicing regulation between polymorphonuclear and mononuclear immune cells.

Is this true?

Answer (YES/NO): NO